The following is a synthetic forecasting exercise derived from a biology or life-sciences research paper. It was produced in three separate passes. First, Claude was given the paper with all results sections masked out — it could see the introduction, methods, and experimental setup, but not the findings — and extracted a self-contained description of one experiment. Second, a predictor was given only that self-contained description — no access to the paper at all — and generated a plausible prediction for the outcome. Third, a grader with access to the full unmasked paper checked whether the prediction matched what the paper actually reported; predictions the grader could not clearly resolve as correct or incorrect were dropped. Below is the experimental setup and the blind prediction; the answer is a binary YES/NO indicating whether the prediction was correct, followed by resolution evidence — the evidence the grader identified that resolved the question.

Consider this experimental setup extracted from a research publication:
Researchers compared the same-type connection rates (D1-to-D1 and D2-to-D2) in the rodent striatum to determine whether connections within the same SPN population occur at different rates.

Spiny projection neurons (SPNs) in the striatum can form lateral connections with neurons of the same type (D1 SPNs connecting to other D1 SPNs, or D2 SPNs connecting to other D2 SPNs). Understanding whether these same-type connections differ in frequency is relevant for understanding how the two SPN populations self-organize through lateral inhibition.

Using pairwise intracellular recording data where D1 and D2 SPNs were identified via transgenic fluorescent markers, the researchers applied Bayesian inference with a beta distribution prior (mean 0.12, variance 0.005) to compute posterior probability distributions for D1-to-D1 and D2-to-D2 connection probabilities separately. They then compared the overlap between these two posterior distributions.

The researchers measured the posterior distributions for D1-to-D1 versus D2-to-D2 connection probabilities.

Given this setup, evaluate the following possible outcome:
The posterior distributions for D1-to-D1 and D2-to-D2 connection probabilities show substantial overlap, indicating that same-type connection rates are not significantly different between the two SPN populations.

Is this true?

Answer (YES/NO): NO